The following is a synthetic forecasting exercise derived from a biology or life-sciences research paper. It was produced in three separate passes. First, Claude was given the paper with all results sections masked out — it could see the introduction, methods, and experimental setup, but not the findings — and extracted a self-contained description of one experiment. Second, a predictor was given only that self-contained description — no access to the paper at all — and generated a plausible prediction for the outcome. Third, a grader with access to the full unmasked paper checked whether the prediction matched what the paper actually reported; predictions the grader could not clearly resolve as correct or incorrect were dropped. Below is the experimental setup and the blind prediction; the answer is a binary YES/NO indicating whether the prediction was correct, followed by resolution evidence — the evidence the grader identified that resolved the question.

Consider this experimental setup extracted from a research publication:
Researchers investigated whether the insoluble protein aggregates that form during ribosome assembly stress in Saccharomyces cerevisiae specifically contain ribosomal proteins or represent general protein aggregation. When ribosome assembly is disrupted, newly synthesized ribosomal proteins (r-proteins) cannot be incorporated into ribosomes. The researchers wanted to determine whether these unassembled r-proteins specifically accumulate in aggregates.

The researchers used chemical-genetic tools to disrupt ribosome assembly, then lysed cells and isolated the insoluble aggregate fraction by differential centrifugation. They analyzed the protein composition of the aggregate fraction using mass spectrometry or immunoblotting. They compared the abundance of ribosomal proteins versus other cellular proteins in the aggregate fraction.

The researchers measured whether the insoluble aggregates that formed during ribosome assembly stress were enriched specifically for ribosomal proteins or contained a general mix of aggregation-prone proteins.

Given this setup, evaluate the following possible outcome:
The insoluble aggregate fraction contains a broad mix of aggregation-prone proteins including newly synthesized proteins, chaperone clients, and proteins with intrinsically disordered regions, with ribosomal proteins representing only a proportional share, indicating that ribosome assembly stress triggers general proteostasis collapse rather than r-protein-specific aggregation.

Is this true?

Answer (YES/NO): NO